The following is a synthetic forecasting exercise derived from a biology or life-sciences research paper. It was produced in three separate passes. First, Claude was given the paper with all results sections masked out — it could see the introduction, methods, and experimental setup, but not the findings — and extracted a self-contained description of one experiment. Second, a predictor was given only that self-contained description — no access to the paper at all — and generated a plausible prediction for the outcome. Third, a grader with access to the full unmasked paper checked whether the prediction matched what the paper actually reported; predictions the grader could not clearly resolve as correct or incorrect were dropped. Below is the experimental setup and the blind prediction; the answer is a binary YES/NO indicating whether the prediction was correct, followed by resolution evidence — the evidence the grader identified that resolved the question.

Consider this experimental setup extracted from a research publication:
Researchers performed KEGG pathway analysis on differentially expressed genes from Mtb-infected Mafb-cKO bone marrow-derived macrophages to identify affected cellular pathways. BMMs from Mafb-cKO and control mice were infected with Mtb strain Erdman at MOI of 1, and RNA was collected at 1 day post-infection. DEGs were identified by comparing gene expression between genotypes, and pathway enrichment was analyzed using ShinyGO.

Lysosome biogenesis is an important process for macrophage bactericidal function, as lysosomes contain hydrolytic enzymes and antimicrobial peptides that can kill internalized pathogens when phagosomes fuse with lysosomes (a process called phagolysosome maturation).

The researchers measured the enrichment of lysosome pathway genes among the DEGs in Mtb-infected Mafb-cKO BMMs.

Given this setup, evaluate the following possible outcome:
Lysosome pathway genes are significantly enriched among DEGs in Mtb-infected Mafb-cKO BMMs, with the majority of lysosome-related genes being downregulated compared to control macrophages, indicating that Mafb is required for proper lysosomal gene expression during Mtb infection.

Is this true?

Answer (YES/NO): YES